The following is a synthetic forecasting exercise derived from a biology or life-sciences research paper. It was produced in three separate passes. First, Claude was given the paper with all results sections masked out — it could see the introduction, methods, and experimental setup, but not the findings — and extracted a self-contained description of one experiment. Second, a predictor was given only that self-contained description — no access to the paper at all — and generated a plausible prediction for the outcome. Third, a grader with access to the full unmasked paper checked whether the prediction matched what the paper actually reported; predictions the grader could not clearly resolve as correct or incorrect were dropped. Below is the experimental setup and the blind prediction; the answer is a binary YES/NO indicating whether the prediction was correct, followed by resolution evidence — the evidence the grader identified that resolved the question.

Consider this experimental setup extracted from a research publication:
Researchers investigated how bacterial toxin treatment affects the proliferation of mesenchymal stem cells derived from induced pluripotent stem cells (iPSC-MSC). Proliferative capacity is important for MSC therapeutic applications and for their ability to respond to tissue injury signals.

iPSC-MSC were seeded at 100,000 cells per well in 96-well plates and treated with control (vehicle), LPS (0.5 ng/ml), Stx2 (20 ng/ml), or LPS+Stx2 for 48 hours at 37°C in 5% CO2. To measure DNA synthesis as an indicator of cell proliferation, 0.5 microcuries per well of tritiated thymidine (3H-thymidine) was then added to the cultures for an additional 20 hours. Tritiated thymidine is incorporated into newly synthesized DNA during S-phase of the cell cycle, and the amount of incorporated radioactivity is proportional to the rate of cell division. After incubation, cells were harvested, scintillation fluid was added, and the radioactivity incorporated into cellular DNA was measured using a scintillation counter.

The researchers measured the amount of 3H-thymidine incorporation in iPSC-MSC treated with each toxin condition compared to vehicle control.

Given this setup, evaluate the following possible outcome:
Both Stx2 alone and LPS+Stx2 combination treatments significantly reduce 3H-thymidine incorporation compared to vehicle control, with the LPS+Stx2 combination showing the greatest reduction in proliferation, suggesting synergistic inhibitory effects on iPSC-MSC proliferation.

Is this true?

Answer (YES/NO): NO